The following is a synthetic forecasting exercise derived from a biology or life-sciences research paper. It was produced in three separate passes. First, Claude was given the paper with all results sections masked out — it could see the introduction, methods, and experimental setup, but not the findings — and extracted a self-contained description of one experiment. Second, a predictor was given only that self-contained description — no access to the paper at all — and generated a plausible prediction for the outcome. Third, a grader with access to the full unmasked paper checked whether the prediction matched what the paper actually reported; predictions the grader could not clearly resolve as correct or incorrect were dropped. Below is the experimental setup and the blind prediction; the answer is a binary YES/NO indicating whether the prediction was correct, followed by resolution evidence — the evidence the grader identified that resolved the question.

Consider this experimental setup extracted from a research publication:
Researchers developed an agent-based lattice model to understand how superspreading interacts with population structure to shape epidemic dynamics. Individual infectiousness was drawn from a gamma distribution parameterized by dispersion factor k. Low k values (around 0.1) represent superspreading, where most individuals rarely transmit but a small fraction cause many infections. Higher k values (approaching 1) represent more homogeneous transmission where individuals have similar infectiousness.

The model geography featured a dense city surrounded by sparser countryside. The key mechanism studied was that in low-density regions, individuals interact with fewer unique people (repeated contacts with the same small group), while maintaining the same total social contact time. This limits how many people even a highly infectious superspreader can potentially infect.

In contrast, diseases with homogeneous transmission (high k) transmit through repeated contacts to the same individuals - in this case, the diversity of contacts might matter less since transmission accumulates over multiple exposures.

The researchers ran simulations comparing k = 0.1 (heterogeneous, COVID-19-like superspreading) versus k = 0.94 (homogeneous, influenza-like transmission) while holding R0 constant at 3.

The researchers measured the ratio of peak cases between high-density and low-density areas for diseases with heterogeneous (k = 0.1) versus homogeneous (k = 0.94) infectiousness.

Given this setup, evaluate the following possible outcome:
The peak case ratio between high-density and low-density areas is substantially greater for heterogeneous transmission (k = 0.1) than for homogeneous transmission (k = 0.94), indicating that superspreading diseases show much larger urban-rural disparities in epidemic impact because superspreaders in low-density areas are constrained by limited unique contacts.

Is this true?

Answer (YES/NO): YES